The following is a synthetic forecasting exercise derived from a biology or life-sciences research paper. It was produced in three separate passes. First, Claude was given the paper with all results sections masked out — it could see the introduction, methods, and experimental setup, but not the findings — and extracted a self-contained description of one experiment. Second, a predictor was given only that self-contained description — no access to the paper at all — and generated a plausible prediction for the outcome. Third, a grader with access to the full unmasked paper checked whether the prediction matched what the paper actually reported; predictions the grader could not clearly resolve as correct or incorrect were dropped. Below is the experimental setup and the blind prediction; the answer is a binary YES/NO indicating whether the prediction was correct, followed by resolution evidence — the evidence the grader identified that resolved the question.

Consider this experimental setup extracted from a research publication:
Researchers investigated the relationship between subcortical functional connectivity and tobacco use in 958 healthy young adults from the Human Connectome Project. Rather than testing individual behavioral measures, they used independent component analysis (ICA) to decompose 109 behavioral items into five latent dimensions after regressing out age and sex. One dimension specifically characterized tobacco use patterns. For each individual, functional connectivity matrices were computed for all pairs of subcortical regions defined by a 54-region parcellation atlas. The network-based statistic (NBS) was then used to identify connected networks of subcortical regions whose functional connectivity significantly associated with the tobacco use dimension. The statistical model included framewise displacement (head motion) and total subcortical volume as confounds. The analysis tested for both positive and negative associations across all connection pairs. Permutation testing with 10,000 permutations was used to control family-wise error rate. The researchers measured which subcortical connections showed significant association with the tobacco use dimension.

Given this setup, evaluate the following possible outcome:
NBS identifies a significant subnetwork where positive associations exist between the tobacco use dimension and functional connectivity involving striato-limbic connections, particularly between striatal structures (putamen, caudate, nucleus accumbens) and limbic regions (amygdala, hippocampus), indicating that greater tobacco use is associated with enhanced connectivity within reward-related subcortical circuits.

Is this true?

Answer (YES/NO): NO